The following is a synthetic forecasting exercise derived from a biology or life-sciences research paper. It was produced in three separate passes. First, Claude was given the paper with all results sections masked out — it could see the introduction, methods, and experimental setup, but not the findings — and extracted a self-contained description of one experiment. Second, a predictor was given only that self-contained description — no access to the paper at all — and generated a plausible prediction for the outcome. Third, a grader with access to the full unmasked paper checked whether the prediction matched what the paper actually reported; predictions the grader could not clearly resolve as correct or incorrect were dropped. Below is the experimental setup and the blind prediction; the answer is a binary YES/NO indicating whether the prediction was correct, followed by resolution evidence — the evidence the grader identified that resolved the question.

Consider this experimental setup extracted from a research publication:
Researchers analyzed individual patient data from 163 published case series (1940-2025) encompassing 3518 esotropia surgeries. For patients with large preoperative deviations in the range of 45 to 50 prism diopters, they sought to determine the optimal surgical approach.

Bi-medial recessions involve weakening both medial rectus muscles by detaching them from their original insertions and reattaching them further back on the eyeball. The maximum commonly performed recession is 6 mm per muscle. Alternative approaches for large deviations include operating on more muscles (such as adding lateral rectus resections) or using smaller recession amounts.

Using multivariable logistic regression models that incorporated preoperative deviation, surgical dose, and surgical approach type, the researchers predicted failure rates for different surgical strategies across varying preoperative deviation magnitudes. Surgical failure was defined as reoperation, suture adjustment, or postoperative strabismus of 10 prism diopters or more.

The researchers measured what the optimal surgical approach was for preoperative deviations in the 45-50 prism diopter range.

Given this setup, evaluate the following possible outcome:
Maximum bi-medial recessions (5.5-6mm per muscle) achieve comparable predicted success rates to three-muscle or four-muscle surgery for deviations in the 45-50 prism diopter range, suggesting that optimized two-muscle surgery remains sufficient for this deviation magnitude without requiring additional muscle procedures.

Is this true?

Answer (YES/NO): NO